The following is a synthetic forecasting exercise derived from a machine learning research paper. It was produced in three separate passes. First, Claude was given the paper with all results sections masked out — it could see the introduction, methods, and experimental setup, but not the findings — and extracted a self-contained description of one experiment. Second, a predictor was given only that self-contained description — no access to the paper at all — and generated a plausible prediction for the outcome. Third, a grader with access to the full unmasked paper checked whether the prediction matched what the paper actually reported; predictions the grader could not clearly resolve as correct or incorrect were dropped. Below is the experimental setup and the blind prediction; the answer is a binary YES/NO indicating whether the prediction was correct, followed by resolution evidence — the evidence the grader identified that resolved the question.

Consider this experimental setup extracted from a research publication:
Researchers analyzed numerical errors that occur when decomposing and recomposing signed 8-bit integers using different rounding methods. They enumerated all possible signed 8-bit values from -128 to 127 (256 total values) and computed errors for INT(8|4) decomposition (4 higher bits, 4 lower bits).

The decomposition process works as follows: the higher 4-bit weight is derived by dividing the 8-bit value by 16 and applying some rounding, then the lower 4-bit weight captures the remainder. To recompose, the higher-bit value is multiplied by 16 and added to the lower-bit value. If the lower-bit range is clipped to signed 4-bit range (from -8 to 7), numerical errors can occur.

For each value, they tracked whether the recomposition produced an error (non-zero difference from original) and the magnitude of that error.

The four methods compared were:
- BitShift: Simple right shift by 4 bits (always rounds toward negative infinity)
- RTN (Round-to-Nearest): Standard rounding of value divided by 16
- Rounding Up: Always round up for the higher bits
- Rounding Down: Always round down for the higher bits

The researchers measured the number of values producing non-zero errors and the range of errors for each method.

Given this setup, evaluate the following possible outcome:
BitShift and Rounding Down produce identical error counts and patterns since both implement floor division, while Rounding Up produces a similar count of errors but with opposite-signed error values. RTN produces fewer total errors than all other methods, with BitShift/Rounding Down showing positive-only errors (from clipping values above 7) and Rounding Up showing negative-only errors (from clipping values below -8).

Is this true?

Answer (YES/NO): NO